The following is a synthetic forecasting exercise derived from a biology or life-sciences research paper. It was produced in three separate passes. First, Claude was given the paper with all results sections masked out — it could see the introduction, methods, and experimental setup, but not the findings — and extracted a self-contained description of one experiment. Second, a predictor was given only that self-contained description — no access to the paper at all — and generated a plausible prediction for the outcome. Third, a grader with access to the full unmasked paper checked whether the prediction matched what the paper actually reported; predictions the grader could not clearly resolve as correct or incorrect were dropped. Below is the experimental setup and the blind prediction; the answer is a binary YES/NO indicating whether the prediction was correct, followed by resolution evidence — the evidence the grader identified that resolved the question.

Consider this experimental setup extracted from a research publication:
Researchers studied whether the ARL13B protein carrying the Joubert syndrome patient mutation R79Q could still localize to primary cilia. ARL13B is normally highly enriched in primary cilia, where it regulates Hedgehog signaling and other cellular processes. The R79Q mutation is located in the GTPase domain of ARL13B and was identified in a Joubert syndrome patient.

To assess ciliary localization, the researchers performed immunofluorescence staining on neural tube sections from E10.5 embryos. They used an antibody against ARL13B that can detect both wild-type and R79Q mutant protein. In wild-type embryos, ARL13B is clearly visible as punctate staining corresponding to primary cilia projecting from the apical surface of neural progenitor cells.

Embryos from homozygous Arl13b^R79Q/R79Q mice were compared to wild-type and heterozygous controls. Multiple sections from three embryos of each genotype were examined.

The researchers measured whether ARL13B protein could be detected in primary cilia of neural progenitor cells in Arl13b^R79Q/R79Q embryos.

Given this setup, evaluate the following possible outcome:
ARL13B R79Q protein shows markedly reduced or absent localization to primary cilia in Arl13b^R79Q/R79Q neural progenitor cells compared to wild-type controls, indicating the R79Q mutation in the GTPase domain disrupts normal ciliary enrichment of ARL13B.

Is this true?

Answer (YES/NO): NO